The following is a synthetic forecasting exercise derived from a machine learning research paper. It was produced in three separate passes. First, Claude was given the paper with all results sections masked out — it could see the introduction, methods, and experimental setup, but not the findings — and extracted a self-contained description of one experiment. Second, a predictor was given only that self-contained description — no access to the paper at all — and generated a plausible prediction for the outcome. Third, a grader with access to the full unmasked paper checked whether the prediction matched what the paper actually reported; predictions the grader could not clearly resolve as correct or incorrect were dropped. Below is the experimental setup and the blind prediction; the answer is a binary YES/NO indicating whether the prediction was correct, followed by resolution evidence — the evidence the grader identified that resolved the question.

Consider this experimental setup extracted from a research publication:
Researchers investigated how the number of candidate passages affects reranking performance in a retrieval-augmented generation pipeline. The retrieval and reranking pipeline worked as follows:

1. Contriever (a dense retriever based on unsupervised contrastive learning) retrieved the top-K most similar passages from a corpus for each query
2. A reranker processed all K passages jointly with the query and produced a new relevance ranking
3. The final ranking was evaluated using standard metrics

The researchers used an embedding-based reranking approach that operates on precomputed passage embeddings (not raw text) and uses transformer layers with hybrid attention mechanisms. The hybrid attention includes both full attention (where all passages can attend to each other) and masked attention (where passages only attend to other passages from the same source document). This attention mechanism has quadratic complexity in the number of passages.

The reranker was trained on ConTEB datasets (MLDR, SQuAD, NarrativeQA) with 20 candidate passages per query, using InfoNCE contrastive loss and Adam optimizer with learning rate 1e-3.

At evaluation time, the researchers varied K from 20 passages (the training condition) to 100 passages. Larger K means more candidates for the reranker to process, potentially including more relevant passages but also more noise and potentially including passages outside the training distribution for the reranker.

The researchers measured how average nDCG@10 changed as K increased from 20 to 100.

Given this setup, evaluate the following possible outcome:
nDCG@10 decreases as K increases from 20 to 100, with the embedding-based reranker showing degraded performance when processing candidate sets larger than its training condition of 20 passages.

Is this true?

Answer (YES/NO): YES